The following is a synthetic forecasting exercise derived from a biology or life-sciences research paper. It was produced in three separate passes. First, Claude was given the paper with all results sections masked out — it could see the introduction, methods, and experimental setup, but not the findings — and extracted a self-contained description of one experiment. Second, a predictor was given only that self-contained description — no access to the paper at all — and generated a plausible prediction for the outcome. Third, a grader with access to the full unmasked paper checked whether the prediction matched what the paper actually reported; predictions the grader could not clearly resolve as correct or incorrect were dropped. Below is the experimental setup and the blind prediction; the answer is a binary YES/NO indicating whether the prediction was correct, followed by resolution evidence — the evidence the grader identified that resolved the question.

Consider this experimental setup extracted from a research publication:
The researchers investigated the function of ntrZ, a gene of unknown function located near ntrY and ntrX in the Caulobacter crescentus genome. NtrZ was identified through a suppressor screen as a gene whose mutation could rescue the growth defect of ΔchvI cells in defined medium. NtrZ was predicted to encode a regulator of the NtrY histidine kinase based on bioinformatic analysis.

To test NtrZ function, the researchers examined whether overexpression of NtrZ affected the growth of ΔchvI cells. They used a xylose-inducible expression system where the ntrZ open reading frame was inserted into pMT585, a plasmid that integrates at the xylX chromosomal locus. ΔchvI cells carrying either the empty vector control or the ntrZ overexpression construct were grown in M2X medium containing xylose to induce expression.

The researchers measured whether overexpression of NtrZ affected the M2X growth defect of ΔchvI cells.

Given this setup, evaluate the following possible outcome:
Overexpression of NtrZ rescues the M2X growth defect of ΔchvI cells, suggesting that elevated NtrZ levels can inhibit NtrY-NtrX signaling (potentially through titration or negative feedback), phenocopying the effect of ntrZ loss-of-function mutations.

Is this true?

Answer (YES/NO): NO